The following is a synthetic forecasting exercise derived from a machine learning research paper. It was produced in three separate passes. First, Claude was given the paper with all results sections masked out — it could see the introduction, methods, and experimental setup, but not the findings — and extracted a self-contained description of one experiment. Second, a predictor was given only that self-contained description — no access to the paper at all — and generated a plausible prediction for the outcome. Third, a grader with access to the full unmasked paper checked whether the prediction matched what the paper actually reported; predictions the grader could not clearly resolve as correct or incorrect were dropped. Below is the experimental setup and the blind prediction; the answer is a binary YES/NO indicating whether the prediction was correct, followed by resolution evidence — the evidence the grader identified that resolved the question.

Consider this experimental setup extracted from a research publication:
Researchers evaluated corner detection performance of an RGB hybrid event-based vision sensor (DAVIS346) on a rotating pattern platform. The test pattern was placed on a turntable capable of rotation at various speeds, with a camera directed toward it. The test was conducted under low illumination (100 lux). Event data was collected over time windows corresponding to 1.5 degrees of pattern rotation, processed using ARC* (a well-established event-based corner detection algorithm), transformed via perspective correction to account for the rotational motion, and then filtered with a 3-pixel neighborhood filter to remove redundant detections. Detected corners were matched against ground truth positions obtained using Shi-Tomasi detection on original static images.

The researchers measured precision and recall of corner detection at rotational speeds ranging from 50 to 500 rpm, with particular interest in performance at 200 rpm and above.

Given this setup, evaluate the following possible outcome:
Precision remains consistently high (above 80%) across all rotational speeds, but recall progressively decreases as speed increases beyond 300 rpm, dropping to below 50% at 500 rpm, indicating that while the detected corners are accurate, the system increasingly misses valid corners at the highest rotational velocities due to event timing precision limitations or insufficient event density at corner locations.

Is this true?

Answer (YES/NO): NO